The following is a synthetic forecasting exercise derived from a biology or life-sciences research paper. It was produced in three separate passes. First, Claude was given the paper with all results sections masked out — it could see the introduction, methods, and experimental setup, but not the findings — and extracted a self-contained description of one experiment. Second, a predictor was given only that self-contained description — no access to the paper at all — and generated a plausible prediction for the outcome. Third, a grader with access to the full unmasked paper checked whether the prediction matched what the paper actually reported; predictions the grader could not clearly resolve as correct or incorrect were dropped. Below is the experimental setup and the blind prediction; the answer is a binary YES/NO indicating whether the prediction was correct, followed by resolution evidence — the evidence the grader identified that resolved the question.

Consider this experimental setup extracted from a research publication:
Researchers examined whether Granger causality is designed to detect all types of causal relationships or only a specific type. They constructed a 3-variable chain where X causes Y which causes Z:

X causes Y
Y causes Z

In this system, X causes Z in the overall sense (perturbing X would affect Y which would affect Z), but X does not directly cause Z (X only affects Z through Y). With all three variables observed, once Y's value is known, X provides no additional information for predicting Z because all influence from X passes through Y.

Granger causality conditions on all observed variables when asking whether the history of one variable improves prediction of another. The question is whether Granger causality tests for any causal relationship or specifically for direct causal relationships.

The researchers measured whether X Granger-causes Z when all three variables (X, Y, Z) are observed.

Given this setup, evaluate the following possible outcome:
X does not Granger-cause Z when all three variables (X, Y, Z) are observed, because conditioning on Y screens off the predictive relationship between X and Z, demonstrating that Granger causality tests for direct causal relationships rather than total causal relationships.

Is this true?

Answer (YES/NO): YES